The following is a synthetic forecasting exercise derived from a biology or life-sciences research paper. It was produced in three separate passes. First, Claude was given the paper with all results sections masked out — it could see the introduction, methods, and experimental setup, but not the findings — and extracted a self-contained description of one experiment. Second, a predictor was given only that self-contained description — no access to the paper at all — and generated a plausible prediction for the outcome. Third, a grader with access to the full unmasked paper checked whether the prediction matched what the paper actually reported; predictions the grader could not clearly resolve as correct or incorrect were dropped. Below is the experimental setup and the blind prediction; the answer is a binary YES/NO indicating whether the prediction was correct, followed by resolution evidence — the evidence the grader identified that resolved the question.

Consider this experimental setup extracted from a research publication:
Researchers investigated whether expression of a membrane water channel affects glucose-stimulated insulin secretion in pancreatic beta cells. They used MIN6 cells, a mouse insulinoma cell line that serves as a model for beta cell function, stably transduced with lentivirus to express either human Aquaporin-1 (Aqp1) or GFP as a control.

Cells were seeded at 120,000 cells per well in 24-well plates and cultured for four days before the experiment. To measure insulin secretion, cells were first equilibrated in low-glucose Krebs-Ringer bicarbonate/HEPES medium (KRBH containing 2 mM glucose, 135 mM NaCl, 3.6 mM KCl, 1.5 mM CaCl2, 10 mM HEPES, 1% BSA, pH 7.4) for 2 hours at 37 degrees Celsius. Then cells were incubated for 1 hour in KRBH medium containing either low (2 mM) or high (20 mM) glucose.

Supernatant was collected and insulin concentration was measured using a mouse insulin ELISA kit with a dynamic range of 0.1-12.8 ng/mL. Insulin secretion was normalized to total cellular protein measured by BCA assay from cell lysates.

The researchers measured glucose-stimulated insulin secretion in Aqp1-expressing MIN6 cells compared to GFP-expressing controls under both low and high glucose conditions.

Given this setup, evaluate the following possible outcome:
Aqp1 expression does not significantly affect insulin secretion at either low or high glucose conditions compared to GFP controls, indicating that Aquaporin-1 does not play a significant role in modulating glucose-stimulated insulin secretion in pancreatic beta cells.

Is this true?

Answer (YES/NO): NO